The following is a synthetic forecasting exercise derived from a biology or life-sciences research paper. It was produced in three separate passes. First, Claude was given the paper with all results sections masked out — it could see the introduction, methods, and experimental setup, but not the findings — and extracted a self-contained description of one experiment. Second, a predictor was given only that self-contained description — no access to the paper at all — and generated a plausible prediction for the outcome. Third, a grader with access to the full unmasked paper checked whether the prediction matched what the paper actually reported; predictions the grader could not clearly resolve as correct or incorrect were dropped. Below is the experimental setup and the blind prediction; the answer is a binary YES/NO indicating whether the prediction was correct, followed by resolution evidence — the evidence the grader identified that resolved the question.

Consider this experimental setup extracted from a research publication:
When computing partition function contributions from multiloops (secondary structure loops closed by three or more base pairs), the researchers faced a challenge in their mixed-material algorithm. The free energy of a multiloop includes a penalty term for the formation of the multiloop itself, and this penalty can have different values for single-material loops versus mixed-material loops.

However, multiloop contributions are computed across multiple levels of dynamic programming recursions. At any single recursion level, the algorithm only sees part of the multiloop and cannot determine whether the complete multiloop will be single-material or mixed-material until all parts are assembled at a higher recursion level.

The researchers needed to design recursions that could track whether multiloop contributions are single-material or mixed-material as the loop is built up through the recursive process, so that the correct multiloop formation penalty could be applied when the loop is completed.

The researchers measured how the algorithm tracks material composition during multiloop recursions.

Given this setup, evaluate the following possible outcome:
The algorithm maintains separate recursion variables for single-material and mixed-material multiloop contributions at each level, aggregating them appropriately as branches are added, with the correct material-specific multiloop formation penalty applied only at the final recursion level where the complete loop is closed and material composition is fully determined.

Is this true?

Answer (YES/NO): YES